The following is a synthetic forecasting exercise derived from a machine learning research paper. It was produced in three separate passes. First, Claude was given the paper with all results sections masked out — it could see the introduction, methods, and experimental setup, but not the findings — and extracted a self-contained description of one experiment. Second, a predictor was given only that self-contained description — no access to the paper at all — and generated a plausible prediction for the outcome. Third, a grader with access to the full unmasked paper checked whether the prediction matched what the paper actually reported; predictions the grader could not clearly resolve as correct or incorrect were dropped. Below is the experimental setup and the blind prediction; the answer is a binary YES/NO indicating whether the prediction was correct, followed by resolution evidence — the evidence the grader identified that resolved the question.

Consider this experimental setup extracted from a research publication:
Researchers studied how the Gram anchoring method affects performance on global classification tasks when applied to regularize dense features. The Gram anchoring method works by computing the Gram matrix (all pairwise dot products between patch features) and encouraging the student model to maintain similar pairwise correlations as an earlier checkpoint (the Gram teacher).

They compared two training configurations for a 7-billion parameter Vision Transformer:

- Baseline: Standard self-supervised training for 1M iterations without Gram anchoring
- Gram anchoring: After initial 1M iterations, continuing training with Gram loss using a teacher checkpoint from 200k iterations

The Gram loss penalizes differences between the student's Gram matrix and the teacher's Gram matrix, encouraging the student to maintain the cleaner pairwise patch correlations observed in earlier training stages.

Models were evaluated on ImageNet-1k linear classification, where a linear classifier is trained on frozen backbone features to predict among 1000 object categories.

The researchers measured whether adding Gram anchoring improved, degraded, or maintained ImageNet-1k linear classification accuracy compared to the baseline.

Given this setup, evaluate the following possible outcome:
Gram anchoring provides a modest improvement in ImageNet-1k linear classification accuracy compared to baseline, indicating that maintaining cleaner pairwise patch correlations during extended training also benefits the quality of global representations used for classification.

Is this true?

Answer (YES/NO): NO